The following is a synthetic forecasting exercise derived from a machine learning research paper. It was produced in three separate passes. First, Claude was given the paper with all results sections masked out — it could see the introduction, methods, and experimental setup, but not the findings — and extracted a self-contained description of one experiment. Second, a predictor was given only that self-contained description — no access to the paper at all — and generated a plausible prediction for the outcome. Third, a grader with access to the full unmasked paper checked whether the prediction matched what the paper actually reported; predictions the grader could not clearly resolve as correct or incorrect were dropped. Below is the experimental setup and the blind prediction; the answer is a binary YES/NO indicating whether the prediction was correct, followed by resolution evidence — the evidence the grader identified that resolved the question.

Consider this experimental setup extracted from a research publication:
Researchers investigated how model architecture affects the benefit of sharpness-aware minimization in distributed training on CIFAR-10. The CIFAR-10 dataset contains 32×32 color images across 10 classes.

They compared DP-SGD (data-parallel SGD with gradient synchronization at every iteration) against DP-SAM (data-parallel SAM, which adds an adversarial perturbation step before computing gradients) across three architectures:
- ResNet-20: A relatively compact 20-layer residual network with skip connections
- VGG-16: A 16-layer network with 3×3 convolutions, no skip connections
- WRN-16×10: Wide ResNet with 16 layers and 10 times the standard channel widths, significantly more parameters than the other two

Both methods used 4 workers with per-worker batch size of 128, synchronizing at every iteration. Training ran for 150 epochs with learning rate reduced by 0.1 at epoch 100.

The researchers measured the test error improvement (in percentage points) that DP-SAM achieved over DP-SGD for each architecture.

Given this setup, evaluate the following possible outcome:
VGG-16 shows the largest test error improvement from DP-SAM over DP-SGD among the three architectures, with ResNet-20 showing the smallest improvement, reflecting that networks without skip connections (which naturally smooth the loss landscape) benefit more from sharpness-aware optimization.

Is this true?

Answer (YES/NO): NO